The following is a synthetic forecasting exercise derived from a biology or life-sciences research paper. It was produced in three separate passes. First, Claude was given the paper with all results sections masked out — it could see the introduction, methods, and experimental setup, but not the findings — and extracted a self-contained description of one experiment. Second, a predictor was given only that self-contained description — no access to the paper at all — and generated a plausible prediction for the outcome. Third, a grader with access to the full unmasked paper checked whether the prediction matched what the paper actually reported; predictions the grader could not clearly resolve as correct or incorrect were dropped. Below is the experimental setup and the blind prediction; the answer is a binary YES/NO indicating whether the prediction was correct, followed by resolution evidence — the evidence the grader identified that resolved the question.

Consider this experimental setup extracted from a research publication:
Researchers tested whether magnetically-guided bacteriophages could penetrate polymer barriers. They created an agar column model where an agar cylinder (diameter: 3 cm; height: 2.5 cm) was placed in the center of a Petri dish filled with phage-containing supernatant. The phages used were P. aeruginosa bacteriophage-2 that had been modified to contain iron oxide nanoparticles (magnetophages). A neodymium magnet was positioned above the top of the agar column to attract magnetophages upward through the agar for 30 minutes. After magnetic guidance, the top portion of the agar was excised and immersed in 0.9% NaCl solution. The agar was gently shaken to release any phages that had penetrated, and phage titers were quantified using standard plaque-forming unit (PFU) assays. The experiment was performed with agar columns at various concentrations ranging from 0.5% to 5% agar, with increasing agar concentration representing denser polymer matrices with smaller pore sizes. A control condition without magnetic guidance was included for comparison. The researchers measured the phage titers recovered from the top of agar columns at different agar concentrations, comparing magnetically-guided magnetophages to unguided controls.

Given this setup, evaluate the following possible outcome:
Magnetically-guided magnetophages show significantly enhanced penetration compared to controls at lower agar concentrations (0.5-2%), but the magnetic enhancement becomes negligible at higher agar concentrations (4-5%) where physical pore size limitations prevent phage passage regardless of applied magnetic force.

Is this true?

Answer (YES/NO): NO